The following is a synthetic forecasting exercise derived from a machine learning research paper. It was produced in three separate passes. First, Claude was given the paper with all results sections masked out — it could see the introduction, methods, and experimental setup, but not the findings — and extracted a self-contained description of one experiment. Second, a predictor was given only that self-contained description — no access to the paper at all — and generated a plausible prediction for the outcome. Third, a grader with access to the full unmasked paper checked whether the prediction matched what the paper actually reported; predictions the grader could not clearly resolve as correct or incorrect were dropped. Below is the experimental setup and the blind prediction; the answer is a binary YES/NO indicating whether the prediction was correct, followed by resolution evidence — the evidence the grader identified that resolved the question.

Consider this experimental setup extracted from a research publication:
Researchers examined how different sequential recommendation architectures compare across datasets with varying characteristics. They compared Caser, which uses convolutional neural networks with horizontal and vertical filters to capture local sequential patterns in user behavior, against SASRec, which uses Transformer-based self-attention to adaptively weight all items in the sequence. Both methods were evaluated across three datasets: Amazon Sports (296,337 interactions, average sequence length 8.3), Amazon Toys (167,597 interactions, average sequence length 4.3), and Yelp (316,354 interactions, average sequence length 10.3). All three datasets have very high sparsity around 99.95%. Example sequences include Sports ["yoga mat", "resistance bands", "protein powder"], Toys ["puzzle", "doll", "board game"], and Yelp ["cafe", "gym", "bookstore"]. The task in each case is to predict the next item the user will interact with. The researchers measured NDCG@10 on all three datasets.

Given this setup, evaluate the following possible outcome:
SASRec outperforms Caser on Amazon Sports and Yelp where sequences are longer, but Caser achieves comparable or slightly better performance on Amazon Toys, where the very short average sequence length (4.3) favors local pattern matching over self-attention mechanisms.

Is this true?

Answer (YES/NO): YES